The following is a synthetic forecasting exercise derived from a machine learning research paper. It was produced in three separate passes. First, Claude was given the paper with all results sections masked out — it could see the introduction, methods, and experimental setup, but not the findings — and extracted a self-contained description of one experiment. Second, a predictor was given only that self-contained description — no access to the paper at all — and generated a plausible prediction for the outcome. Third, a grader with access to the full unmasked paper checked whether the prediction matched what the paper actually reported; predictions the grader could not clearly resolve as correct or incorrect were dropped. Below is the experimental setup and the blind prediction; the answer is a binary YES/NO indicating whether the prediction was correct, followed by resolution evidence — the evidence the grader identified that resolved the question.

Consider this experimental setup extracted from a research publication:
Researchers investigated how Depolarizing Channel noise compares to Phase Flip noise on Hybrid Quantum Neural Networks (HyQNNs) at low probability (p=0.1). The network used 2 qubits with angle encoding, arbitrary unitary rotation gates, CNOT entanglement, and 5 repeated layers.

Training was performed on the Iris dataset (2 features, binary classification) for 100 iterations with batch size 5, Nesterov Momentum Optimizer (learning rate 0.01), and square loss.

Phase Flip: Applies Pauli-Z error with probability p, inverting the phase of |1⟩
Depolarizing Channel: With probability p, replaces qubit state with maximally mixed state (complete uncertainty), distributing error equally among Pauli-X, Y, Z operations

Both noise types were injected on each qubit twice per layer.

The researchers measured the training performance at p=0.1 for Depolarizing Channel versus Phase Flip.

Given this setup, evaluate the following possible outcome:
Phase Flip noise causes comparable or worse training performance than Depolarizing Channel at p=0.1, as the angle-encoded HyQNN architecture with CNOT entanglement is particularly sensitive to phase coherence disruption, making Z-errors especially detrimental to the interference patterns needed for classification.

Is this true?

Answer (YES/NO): YES